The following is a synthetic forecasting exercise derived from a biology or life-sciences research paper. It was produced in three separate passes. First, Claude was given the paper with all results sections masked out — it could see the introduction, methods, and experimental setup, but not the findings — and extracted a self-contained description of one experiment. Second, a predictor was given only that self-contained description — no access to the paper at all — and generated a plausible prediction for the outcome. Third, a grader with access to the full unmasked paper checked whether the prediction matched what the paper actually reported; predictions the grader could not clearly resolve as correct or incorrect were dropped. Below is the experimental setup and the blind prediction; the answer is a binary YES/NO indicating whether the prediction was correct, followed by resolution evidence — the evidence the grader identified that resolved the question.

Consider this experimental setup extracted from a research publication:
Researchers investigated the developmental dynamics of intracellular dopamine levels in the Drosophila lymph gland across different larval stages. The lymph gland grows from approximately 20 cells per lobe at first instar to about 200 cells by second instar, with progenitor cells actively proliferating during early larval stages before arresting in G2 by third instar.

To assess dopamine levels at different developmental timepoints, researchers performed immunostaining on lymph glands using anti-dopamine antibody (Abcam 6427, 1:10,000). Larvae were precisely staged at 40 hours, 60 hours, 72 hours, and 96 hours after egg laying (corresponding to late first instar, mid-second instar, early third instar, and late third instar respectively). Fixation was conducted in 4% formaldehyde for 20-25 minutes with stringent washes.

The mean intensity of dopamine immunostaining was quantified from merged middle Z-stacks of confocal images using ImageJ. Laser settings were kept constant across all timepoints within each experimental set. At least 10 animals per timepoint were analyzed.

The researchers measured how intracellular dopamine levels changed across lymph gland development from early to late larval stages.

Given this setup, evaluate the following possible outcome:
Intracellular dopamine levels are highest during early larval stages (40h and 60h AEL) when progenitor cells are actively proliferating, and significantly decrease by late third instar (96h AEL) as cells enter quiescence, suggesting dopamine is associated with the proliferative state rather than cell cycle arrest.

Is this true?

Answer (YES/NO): NO